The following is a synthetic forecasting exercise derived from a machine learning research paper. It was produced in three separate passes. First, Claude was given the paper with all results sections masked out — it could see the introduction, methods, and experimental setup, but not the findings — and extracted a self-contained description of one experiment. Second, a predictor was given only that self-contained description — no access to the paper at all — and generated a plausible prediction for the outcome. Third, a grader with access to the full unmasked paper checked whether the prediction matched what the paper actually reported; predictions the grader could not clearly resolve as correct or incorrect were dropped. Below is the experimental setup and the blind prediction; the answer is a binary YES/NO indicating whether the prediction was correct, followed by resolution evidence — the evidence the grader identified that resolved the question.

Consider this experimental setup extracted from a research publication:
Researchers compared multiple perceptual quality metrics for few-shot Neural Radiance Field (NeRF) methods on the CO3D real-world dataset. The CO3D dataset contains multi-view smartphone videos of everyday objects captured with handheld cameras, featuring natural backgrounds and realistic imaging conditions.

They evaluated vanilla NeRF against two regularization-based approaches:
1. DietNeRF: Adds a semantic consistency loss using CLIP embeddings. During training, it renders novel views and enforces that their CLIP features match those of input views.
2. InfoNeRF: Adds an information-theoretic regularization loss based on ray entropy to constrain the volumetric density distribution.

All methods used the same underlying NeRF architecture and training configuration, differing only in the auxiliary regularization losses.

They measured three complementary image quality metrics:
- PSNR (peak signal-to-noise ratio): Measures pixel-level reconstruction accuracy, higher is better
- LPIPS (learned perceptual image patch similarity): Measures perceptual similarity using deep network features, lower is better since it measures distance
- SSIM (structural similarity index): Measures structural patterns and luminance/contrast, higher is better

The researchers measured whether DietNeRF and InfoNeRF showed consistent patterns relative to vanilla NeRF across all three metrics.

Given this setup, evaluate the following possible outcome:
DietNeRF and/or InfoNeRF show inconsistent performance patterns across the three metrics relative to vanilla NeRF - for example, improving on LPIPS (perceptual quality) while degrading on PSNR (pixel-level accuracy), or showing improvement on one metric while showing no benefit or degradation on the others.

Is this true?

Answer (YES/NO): NO